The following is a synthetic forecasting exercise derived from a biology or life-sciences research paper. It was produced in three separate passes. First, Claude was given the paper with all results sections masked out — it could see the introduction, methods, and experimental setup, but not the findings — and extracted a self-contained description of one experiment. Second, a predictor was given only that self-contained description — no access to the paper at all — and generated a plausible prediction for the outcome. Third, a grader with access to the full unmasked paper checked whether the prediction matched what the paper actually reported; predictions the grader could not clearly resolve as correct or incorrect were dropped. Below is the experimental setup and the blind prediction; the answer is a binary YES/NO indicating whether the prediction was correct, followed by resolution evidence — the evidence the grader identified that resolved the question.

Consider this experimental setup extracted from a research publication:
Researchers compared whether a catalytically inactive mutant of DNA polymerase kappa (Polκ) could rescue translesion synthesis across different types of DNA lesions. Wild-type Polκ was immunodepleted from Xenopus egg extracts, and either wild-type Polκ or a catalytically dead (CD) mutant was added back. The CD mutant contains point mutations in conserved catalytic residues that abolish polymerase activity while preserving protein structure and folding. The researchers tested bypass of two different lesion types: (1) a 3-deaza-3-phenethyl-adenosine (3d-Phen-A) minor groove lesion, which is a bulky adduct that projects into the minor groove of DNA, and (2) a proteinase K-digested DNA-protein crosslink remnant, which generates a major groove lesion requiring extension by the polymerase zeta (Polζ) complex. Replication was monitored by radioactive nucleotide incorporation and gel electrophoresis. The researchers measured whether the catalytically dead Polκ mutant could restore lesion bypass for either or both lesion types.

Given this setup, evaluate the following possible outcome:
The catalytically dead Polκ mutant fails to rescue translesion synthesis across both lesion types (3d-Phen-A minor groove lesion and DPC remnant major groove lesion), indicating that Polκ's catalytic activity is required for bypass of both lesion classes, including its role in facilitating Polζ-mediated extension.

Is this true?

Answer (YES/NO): NO